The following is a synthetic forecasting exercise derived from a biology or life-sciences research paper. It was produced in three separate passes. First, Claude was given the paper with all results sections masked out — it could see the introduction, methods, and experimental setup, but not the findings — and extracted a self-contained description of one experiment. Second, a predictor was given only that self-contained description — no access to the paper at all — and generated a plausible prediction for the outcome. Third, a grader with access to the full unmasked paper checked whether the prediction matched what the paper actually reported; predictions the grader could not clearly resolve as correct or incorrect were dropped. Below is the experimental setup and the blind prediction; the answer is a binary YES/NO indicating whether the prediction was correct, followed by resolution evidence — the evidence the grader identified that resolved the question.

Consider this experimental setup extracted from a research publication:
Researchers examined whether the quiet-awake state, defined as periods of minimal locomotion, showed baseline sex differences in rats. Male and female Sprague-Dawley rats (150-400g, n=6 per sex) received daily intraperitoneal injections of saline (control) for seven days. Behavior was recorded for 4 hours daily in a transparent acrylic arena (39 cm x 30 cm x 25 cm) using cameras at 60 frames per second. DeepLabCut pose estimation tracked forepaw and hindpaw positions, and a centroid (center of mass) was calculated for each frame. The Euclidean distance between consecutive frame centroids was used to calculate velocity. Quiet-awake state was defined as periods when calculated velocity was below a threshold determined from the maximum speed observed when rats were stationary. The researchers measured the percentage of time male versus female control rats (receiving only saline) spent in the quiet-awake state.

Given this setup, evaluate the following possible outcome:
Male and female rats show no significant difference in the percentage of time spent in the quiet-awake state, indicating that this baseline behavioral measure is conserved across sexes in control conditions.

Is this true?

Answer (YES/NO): YES